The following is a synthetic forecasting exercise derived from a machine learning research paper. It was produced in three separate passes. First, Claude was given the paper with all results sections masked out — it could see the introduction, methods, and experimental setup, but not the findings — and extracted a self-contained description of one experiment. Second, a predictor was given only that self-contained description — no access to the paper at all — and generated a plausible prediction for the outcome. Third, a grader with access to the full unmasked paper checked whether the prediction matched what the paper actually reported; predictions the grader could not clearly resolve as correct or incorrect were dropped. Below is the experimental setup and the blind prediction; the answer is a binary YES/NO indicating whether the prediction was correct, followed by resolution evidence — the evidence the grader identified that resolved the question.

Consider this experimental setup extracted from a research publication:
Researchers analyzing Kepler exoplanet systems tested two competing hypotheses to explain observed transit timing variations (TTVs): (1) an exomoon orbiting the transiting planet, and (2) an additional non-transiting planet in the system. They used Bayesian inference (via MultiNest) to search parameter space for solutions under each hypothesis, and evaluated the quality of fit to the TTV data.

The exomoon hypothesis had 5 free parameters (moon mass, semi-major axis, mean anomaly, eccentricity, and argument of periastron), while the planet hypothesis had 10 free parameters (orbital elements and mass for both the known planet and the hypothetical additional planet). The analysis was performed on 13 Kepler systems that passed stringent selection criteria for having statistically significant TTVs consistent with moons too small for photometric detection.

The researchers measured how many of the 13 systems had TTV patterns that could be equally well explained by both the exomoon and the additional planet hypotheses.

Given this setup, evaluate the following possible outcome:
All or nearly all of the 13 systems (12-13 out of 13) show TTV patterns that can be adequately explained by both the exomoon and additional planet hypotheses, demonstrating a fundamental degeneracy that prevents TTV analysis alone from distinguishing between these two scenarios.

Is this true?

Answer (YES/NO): NO